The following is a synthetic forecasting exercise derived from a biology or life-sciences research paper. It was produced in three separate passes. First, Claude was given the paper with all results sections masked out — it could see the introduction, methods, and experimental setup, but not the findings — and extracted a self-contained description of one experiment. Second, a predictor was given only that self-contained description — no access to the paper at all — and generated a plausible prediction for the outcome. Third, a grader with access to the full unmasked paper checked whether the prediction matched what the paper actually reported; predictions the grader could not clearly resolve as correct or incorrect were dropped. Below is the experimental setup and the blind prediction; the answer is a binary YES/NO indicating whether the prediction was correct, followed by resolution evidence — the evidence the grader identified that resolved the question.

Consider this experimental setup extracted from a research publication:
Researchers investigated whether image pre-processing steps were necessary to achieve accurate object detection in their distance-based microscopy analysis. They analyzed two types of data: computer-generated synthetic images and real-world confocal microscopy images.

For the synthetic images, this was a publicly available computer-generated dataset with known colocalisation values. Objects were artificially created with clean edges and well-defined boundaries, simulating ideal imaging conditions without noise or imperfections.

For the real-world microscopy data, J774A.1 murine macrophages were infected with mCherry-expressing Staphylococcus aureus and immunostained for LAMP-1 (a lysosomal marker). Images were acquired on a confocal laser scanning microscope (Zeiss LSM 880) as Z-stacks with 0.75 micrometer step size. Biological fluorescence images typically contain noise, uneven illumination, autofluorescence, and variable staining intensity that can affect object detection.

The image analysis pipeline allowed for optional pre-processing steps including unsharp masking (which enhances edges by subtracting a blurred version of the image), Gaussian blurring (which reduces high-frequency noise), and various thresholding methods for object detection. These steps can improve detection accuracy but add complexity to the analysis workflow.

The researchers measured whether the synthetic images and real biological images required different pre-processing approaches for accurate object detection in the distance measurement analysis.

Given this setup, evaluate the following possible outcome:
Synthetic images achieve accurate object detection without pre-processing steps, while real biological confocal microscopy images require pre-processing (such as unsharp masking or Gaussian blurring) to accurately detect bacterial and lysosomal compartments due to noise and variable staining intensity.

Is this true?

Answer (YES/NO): YES